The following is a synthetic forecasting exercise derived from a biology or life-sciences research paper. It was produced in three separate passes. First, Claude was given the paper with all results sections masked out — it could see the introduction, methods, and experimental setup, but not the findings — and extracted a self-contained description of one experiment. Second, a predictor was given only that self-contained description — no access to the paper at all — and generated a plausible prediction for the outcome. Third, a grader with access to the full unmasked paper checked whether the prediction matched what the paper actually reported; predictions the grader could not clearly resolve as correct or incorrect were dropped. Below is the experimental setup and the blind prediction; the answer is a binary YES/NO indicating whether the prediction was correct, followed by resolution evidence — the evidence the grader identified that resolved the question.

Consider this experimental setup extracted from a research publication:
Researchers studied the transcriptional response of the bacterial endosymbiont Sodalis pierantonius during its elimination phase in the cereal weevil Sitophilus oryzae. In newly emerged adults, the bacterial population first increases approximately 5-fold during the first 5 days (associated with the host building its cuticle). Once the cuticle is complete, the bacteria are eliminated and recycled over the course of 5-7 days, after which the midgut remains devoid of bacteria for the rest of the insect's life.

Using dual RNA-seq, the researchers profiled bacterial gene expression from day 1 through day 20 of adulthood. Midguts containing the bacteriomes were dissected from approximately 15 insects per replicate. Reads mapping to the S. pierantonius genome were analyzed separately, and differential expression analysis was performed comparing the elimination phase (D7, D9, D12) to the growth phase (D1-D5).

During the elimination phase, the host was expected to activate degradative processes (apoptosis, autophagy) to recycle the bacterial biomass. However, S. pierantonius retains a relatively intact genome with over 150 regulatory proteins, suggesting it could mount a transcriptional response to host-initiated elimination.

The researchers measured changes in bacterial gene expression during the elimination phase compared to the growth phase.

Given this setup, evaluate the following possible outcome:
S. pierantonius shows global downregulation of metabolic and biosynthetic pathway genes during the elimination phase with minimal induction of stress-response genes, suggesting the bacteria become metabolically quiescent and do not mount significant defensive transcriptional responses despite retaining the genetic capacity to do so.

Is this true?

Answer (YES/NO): NO